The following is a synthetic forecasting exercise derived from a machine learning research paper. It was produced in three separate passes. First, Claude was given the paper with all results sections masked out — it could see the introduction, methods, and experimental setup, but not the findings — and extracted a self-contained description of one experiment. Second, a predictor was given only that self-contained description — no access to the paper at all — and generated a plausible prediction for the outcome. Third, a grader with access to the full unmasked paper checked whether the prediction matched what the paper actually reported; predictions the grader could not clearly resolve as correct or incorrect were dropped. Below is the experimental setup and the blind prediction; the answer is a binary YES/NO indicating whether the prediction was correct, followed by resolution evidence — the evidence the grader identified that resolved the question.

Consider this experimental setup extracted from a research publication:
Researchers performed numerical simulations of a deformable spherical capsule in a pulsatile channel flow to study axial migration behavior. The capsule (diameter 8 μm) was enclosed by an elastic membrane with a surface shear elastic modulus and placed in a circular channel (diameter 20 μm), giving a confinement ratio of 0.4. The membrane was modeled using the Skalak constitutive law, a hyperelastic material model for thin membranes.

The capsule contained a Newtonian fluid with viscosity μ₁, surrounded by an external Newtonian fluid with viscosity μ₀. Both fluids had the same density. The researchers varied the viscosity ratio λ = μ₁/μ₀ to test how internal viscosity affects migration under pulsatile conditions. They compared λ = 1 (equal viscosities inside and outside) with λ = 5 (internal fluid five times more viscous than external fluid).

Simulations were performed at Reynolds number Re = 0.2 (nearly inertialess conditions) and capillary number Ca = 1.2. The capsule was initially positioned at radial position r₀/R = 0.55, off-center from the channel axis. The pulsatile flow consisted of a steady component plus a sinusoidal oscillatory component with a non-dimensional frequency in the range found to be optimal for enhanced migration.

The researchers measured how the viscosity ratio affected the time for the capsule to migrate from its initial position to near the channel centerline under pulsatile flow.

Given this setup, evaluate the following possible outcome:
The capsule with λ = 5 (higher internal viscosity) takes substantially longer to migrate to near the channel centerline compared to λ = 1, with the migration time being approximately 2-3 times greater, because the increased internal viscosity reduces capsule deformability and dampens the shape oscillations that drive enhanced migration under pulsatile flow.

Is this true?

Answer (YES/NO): NO